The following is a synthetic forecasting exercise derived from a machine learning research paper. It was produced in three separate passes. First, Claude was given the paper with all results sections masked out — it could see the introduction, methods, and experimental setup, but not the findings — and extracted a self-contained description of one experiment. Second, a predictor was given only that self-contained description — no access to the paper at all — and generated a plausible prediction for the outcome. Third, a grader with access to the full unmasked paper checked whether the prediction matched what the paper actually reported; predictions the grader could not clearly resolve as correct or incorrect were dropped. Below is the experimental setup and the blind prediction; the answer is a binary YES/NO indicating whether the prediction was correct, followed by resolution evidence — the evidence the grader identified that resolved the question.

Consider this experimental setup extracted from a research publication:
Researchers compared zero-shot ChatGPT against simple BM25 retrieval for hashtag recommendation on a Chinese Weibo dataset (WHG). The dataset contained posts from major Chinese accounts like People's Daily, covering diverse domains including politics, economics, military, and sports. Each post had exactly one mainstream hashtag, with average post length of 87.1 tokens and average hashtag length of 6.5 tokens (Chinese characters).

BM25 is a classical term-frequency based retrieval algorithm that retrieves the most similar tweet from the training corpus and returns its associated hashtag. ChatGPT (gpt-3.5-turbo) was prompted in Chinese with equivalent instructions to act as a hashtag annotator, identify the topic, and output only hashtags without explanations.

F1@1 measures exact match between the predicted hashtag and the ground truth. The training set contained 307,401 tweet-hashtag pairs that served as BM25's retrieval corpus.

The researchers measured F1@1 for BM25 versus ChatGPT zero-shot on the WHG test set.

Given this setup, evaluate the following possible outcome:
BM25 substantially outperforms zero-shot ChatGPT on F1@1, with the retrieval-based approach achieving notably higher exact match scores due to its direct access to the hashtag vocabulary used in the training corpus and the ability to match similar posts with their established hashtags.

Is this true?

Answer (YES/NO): YES